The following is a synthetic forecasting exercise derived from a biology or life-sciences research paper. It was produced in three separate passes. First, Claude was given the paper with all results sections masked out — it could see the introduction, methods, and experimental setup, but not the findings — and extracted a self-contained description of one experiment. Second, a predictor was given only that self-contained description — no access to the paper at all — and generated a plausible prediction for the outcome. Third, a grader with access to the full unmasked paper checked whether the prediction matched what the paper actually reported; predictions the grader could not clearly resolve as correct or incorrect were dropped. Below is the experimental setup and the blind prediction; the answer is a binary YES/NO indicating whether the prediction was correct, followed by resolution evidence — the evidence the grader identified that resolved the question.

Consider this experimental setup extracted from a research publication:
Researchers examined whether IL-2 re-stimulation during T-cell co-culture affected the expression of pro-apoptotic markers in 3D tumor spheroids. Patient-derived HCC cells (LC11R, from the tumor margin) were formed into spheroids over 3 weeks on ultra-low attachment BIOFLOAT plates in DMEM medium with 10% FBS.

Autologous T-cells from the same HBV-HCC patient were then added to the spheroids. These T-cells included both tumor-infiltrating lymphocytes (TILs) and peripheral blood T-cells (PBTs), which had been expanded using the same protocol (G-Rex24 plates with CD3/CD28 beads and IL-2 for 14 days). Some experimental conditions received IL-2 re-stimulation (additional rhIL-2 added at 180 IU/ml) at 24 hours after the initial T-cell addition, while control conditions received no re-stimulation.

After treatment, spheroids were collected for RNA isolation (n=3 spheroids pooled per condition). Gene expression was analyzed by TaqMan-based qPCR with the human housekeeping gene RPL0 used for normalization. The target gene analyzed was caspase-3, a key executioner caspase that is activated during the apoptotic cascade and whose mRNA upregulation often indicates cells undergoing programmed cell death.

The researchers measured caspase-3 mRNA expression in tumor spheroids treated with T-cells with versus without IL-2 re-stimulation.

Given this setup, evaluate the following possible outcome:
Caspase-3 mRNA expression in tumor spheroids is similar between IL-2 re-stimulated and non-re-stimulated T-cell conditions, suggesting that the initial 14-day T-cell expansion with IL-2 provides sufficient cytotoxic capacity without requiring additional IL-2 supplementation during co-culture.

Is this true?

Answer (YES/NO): NO